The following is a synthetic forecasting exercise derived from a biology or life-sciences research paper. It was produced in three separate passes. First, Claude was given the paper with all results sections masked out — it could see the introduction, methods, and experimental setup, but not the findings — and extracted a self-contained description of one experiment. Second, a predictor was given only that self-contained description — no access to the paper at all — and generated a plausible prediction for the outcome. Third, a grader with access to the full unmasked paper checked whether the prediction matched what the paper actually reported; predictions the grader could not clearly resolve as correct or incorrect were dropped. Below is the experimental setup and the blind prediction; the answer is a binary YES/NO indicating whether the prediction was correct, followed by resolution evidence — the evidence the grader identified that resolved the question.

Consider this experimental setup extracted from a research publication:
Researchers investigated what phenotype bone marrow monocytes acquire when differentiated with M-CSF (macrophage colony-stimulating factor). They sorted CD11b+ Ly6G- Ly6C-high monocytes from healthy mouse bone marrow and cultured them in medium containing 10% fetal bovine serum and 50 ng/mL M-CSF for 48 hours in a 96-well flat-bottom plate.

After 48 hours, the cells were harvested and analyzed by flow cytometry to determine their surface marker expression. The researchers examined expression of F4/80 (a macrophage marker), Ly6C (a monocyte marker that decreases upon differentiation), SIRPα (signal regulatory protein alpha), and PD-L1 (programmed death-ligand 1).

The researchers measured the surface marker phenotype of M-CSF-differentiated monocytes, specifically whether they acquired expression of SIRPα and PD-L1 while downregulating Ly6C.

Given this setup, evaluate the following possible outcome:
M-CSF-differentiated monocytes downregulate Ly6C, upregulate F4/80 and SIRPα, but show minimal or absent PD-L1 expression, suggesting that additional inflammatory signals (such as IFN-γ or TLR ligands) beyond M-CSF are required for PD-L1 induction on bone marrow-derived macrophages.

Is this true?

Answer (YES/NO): NO